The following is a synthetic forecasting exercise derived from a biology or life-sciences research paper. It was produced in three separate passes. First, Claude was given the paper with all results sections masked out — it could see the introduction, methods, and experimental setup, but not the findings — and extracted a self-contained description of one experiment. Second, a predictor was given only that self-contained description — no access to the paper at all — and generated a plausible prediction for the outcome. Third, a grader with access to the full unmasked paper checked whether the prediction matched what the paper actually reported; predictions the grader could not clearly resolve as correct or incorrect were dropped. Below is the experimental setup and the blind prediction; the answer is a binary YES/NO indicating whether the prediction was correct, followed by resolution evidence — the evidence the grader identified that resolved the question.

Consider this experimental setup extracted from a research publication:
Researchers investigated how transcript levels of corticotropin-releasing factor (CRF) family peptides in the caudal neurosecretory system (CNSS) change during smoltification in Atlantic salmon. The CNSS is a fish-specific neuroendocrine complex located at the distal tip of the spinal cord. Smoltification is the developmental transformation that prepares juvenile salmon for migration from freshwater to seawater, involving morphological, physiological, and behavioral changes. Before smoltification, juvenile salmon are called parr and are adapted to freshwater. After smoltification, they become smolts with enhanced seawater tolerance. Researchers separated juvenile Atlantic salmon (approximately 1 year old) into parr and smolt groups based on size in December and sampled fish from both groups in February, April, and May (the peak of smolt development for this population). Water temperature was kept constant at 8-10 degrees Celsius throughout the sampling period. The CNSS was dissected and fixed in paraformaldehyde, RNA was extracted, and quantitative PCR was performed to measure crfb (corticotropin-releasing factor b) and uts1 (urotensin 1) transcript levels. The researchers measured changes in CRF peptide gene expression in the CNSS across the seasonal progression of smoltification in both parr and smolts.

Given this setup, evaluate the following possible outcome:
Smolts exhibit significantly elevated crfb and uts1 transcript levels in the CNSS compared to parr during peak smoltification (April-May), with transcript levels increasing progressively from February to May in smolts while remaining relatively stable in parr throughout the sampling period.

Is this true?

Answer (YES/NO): NO